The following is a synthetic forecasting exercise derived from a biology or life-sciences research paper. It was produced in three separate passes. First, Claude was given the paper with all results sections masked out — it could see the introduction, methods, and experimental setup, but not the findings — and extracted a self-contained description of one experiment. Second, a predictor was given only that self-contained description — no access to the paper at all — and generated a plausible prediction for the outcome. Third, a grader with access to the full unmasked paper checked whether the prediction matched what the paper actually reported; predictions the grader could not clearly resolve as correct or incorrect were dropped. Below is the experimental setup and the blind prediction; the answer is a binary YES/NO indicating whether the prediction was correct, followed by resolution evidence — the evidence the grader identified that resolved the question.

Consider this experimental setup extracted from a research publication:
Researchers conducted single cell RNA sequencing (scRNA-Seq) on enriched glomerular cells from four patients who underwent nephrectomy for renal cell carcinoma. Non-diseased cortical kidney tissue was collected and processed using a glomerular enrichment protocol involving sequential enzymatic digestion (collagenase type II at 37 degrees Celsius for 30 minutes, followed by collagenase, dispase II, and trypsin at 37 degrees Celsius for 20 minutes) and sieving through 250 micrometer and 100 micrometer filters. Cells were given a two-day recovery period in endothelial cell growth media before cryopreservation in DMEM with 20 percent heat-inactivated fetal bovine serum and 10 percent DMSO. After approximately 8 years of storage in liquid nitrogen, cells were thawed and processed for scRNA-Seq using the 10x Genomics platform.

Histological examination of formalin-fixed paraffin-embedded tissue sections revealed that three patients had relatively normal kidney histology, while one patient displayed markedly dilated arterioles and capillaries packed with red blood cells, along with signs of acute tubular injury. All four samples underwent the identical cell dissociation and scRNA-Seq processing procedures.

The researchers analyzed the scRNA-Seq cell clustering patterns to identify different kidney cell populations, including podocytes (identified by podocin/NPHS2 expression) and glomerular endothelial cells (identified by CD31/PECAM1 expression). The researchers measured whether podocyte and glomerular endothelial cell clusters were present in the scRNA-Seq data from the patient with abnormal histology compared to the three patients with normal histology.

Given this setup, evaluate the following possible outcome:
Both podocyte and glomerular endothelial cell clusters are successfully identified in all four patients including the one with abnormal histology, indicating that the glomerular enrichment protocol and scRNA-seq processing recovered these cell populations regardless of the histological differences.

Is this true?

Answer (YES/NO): NO